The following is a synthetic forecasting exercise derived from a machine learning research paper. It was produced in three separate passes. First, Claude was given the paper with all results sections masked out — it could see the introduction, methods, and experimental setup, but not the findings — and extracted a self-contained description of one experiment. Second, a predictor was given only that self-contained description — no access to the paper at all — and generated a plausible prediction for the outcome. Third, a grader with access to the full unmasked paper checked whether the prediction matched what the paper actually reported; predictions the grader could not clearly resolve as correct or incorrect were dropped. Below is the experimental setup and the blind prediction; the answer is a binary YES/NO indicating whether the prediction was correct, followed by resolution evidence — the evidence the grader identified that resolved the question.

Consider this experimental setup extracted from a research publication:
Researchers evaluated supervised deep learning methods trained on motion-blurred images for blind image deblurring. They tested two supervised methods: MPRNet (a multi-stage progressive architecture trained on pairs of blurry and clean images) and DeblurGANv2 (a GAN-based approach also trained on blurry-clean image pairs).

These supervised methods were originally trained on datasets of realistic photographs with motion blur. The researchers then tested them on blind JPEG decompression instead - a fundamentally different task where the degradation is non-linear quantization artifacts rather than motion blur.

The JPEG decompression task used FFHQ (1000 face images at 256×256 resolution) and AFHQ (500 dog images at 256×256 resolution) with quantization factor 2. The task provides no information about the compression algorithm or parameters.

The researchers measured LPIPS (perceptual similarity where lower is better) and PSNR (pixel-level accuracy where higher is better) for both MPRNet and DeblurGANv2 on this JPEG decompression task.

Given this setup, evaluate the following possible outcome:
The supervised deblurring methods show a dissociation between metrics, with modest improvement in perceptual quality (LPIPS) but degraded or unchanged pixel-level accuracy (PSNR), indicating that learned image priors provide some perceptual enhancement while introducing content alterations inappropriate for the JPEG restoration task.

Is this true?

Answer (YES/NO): NO